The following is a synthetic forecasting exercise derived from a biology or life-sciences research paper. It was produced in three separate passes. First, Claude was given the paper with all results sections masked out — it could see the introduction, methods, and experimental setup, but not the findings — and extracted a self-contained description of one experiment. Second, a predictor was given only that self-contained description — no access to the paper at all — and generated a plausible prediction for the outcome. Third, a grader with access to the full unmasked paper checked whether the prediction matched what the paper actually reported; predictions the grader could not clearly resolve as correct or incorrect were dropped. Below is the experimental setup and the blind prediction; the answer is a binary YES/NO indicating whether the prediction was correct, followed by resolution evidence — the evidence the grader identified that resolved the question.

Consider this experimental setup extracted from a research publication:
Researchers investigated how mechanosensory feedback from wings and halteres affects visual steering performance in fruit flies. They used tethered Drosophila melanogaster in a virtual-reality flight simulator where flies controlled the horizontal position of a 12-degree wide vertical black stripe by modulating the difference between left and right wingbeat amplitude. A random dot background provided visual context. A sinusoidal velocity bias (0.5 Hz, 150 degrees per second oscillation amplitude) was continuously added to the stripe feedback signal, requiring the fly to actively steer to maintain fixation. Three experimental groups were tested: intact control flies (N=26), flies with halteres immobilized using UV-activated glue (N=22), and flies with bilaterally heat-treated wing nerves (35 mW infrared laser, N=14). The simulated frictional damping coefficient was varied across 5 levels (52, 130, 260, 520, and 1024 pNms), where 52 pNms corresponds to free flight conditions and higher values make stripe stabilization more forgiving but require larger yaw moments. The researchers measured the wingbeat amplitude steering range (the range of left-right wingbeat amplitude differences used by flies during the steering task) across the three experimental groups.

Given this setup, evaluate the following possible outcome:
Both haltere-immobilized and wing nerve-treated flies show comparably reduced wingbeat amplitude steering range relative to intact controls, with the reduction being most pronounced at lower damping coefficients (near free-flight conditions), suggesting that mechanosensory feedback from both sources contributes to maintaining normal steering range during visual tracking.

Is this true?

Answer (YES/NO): NO